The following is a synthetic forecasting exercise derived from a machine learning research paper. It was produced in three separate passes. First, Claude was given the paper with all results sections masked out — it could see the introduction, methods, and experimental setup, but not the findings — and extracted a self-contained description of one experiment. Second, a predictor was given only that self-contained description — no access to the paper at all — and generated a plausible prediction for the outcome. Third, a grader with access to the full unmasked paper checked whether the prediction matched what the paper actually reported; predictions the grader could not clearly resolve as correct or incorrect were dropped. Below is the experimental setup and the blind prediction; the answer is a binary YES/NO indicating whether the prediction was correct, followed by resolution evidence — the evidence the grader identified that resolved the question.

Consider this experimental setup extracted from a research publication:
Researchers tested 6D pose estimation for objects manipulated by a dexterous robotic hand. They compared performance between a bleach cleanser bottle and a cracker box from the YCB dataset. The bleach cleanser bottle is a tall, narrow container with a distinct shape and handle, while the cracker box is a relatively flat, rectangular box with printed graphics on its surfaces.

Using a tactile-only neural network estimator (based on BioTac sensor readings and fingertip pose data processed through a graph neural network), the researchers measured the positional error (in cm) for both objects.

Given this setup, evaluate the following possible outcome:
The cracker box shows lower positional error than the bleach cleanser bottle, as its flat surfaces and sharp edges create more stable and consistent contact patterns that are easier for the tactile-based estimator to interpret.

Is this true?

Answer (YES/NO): NO